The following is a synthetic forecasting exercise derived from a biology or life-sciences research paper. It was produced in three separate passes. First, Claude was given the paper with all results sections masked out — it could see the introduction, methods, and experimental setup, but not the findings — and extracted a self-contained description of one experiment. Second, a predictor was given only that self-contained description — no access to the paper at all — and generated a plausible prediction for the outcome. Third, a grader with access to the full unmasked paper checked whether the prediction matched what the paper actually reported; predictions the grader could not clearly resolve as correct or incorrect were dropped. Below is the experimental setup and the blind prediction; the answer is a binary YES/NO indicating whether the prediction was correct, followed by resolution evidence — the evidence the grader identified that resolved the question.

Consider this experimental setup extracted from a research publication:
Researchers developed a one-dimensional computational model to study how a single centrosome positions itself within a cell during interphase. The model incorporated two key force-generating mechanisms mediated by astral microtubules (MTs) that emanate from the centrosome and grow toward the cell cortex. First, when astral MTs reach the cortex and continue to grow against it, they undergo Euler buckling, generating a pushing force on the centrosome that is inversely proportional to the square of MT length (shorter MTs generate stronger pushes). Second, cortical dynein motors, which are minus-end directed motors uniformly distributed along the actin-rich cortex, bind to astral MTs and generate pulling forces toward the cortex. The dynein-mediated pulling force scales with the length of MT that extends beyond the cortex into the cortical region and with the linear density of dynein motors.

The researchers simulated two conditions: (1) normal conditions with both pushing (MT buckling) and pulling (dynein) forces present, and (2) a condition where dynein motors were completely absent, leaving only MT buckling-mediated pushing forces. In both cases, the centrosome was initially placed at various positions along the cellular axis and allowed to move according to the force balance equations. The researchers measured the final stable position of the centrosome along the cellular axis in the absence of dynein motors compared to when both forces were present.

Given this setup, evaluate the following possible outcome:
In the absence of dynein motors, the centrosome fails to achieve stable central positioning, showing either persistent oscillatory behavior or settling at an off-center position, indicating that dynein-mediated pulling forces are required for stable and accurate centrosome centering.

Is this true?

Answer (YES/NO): NO